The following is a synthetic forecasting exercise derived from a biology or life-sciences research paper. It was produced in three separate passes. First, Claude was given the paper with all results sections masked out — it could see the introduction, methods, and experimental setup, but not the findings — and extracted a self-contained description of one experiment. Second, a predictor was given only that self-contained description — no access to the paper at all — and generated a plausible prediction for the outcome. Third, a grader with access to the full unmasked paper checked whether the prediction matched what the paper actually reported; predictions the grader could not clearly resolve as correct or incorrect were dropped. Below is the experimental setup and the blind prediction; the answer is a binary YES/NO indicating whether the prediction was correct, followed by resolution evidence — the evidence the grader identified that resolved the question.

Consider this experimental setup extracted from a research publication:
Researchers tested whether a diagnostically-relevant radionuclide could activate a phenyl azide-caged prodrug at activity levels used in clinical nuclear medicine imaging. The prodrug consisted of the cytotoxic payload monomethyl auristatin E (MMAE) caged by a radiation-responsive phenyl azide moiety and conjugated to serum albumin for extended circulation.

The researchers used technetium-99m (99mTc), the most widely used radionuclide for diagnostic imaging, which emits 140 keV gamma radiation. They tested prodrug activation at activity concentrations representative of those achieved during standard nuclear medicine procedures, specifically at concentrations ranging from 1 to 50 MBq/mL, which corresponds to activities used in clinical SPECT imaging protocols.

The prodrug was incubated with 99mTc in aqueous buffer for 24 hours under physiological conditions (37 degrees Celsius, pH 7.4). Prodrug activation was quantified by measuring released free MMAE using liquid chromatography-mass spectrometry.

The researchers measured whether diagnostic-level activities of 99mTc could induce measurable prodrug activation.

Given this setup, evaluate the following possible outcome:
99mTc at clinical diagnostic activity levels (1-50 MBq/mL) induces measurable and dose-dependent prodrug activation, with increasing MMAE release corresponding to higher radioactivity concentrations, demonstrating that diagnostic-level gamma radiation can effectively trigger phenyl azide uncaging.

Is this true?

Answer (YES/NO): YES